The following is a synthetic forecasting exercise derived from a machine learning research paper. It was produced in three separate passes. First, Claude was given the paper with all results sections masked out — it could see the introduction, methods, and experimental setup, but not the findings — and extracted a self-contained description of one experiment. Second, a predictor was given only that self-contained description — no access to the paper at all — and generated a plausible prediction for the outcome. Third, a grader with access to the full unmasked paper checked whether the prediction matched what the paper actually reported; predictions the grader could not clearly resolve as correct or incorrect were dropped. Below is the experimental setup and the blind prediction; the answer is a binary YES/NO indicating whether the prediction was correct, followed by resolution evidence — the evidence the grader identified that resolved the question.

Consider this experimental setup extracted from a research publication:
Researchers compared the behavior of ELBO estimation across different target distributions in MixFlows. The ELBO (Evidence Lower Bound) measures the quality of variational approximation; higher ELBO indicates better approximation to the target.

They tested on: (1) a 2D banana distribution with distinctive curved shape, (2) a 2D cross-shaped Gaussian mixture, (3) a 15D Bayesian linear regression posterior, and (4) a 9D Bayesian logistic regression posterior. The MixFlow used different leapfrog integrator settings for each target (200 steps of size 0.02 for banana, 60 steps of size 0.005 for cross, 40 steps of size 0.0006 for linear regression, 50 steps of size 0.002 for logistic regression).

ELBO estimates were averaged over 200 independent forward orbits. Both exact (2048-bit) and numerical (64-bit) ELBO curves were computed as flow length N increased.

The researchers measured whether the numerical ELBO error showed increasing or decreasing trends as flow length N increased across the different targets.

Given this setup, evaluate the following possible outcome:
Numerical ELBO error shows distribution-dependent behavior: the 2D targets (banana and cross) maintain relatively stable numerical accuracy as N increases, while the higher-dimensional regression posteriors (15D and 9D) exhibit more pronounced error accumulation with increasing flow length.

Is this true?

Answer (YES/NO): NO